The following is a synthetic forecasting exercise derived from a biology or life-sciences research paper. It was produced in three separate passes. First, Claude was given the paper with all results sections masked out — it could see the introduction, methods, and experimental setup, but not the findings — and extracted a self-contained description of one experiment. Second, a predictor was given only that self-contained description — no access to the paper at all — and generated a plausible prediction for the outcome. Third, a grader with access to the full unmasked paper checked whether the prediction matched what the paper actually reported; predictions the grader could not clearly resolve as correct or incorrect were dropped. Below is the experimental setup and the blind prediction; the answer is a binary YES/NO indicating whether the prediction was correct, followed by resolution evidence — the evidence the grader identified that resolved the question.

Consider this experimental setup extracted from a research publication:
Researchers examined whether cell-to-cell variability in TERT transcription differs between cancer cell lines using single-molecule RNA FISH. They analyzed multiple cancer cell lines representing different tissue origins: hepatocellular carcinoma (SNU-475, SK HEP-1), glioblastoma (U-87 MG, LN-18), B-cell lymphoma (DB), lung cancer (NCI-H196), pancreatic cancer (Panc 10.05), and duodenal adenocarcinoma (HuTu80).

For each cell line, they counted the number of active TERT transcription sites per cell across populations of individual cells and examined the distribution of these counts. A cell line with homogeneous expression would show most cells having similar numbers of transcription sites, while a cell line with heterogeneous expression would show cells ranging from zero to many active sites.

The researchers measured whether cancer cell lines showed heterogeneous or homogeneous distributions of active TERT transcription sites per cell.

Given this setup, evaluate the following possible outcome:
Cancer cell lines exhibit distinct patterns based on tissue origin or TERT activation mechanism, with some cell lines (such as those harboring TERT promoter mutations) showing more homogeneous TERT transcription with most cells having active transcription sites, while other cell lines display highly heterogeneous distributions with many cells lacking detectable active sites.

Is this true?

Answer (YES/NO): NO